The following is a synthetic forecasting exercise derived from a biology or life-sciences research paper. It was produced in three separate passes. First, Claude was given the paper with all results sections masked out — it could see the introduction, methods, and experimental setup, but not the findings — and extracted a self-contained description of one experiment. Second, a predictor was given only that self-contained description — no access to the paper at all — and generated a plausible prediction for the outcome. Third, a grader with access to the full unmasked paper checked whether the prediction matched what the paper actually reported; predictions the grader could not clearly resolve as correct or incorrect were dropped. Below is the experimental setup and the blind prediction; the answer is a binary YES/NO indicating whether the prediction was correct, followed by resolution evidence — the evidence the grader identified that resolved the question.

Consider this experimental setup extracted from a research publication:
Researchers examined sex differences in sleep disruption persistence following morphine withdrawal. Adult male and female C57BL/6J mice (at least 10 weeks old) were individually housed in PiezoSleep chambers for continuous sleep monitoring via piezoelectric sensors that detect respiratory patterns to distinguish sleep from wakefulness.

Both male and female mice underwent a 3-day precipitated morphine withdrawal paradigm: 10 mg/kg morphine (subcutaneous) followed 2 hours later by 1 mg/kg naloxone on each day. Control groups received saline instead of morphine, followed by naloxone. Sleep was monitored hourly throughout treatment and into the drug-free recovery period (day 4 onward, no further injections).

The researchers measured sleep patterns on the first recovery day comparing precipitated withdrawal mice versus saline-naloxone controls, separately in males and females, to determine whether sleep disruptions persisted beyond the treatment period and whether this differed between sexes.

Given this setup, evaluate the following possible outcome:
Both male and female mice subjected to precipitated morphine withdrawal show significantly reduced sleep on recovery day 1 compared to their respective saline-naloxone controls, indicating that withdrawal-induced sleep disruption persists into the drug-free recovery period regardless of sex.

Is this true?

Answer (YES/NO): NO